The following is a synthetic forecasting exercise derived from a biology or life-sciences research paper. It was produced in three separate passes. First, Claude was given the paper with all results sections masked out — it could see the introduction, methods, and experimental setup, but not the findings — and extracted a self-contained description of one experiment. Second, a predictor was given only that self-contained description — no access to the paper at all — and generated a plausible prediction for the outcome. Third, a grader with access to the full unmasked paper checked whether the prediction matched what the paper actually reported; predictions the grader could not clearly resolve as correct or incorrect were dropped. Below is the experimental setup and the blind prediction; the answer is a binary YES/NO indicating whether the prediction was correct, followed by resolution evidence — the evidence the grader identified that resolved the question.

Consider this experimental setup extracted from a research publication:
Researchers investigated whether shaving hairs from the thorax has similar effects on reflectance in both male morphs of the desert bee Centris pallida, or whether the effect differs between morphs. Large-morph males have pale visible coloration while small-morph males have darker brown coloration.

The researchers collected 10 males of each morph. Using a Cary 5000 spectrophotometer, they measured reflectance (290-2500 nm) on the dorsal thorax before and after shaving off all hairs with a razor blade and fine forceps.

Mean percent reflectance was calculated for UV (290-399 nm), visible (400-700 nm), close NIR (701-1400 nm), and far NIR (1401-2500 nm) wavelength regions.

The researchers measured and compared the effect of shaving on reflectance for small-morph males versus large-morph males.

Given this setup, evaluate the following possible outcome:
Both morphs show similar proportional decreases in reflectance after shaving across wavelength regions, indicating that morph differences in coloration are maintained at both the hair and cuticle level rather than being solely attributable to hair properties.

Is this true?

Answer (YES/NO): NO